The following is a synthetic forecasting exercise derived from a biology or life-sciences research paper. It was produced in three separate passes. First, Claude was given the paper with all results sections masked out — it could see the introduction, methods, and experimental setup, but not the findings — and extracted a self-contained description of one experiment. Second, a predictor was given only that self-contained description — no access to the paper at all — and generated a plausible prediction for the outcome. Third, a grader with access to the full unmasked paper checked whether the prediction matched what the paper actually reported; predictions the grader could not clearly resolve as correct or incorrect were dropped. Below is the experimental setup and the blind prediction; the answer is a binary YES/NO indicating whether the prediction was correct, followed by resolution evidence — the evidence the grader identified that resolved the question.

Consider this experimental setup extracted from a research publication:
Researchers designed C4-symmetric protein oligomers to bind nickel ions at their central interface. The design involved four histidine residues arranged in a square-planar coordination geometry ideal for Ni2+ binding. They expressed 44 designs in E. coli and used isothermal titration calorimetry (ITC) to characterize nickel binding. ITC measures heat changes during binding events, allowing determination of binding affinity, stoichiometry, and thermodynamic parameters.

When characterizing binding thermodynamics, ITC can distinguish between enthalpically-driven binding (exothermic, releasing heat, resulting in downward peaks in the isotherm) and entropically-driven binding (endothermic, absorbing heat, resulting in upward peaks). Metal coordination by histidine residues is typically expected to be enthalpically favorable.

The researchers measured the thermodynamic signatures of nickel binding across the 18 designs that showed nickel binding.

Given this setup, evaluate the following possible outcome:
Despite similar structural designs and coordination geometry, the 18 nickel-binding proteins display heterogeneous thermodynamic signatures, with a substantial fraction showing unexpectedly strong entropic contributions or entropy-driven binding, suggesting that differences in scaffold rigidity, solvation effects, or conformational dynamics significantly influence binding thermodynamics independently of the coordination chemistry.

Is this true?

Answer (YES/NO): NO